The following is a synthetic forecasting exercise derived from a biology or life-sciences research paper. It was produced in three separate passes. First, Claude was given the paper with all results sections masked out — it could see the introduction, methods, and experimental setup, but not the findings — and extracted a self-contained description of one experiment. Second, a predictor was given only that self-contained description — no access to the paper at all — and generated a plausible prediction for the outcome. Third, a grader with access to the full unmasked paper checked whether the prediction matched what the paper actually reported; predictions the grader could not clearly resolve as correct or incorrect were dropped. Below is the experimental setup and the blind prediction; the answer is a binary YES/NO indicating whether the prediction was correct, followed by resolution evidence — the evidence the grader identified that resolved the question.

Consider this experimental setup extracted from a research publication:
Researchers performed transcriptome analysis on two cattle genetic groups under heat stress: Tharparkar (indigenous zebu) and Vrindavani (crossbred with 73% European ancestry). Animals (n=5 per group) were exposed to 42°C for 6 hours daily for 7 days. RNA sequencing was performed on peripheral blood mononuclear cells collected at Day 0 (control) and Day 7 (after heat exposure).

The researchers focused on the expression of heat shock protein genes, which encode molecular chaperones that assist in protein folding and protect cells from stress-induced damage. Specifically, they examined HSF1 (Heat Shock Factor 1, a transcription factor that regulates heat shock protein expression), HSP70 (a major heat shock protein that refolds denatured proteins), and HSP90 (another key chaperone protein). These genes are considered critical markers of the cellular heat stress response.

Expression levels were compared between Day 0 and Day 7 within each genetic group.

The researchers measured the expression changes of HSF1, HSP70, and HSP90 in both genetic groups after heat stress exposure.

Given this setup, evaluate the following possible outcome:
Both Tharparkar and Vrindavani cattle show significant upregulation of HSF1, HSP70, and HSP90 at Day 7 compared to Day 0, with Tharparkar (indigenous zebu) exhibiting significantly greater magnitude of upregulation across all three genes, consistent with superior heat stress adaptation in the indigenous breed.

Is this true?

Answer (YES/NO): NO